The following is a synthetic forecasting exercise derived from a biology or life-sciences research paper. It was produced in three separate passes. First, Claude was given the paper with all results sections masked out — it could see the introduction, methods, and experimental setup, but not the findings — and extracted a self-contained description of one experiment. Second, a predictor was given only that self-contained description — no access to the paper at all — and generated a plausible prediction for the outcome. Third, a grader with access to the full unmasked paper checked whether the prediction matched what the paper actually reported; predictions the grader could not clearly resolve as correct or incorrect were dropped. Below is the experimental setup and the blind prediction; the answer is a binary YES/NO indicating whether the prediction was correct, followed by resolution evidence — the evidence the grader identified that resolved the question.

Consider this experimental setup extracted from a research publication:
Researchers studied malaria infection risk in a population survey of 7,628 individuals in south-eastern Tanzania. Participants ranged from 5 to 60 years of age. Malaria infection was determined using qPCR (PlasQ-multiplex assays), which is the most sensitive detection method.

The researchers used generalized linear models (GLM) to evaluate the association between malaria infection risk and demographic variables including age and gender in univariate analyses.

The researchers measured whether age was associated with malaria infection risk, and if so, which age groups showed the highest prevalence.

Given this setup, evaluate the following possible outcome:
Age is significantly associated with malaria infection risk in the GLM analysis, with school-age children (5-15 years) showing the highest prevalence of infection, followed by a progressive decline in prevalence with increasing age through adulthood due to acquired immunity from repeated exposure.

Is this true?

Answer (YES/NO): YES